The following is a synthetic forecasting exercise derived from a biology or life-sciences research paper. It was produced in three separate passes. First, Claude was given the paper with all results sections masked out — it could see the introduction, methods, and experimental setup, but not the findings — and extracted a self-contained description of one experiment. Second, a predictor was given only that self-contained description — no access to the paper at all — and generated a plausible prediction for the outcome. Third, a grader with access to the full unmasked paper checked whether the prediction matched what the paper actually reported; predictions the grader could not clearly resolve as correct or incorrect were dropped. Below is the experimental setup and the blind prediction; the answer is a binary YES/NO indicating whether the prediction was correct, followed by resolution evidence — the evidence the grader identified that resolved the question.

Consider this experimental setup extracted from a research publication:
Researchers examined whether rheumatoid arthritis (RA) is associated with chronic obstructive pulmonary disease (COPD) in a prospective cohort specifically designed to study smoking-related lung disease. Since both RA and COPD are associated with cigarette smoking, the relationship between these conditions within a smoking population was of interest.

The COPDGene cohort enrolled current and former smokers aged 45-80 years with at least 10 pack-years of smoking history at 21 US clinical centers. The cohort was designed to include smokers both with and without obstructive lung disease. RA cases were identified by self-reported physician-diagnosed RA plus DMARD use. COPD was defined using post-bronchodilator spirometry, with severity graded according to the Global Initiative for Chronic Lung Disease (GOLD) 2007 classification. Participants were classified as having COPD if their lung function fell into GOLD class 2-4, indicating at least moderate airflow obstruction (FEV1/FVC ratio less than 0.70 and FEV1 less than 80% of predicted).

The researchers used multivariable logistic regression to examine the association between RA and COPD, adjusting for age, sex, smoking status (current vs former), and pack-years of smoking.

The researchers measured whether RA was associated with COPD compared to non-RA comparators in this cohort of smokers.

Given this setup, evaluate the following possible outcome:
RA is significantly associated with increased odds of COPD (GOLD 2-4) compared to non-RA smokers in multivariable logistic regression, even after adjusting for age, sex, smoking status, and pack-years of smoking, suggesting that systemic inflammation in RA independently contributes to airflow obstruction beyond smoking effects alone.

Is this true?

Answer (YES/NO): NO